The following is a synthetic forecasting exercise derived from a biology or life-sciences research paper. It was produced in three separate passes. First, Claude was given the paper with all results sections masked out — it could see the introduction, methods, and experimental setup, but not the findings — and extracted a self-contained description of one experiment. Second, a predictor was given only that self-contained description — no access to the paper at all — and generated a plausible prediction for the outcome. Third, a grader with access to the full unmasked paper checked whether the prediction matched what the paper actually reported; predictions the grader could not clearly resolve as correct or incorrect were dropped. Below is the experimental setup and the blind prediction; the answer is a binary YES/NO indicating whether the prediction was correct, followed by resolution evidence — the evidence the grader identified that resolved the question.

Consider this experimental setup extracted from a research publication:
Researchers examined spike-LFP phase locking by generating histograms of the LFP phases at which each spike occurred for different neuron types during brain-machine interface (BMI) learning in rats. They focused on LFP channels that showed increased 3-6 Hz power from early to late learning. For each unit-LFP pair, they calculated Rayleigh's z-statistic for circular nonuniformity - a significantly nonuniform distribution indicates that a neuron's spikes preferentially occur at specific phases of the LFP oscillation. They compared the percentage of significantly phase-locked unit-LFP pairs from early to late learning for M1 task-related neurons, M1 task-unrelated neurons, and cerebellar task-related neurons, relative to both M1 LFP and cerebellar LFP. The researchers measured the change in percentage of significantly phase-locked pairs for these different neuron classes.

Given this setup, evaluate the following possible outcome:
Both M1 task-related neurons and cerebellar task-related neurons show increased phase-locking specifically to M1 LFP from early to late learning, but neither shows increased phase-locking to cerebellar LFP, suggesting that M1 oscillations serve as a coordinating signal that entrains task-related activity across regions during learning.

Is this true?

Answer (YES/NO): NO